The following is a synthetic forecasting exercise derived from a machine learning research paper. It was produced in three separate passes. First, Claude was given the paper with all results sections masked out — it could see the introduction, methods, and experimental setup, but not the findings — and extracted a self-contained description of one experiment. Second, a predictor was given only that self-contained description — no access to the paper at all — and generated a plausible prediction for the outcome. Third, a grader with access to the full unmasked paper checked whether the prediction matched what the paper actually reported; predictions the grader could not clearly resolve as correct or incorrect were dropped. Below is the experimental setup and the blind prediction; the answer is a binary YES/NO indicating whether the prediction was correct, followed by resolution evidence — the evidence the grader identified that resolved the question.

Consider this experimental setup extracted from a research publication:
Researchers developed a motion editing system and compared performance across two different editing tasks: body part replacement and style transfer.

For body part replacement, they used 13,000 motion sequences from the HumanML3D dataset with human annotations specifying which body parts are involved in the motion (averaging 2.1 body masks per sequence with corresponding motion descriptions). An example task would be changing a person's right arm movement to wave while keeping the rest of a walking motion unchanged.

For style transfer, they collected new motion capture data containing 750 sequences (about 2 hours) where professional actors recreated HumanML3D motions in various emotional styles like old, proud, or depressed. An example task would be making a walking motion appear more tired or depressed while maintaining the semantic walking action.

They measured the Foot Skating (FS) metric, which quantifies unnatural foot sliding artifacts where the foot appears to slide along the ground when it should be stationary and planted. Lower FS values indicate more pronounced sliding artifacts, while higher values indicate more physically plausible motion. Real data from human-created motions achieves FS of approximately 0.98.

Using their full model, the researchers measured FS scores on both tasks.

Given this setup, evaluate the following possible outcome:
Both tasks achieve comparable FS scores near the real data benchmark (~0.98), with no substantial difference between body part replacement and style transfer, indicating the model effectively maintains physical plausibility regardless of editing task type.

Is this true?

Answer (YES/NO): NO